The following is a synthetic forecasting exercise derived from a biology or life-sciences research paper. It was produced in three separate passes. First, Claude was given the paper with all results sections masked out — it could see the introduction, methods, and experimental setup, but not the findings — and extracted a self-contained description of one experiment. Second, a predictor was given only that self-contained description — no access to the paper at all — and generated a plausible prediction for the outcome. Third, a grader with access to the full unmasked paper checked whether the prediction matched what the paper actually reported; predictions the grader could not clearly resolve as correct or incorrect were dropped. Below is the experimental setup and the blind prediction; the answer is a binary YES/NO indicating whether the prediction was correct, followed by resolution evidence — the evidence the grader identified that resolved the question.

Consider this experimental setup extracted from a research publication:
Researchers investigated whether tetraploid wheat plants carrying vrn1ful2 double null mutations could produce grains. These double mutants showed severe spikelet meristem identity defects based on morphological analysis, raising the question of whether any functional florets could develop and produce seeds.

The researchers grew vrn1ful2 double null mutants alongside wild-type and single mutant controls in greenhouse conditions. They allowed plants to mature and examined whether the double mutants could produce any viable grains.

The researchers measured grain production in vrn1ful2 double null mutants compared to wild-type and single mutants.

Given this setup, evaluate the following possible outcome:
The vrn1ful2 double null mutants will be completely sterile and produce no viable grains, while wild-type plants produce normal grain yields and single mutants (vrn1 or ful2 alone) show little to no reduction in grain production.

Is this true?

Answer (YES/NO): YES